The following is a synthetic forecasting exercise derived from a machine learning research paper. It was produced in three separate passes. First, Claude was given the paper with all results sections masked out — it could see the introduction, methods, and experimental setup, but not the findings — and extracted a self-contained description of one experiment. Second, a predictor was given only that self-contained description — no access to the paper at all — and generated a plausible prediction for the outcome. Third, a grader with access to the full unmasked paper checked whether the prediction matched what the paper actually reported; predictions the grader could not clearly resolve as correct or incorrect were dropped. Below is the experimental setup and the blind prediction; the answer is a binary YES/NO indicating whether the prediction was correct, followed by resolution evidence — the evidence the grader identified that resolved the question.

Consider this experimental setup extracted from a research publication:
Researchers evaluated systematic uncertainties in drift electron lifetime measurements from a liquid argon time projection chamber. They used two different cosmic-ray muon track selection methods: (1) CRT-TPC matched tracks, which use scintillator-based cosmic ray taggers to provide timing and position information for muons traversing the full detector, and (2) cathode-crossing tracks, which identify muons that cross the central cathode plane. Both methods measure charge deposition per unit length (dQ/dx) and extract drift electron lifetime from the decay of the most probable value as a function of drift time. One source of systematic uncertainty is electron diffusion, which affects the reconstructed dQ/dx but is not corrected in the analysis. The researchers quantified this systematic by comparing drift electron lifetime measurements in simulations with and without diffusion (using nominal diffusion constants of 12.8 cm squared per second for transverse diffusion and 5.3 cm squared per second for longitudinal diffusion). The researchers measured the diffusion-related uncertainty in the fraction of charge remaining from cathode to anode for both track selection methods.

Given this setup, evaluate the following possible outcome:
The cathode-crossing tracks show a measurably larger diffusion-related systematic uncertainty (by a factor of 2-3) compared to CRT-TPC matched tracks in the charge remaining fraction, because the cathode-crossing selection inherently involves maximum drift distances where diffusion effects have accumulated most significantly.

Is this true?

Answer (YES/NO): NO